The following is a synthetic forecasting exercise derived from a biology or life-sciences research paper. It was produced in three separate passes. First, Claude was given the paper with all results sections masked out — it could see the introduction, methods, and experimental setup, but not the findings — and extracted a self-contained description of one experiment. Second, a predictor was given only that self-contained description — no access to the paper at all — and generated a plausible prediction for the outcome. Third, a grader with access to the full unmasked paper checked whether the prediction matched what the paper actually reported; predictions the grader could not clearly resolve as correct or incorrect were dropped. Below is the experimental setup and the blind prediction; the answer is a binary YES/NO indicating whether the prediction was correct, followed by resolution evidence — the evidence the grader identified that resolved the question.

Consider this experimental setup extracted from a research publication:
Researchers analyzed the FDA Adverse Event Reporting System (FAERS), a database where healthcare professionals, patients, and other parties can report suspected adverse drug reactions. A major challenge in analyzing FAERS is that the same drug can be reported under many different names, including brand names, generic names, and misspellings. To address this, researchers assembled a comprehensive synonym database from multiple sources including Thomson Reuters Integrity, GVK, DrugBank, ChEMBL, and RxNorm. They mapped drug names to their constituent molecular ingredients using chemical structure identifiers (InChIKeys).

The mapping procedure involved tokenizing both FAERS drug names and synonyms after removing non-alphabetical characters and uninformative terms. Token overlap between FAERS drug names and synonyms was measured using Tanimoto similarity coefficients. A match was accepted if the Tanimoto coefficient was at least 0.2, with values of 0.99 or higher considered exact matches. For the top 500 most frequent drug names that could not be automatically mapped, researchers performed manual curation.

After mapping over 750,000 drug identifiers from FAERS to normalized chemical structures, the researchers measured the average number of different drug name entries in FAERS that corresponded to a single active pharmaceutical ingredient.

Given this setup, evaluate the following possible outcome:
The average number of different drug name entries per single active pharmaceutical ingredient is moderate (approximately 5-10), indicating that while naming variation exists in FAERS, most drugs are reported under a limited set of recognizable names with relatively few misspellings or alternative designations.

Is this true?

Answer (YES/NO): NO